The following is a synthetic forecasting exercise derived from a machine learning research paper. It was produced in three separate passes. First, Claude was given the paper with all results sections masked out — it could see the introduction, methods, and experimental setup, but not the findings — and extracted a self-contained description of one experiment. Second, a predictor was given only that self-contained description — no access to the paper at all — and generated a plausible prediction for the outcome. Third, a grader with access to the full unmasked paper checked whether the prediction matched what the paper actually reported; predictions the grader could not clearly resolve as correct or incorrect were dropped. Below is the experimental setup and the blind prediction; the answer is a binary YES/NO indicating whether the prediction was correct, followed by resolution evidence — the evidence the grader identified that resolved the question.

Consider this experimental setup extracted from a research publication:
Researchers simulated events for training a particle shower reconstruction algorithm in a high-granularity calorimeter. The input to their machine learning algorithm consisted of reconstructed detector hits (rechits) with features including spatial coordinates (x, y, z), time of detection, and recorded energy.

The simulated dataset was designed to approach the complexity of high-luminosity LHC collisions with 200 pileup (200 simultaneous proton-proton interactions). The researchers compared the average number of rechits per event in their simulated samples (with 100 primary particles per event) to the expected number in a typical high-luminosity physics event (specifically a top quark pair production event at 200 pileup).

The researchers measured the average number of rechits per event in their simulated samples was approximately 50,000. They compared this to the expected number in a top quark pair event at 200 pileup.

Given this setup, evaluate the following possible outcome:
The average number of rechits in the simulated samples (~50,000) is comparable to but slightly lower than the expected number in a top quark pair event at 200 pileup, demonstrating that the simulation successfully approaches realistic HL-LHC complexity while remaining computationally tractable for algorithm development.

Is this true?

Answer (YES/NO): NO